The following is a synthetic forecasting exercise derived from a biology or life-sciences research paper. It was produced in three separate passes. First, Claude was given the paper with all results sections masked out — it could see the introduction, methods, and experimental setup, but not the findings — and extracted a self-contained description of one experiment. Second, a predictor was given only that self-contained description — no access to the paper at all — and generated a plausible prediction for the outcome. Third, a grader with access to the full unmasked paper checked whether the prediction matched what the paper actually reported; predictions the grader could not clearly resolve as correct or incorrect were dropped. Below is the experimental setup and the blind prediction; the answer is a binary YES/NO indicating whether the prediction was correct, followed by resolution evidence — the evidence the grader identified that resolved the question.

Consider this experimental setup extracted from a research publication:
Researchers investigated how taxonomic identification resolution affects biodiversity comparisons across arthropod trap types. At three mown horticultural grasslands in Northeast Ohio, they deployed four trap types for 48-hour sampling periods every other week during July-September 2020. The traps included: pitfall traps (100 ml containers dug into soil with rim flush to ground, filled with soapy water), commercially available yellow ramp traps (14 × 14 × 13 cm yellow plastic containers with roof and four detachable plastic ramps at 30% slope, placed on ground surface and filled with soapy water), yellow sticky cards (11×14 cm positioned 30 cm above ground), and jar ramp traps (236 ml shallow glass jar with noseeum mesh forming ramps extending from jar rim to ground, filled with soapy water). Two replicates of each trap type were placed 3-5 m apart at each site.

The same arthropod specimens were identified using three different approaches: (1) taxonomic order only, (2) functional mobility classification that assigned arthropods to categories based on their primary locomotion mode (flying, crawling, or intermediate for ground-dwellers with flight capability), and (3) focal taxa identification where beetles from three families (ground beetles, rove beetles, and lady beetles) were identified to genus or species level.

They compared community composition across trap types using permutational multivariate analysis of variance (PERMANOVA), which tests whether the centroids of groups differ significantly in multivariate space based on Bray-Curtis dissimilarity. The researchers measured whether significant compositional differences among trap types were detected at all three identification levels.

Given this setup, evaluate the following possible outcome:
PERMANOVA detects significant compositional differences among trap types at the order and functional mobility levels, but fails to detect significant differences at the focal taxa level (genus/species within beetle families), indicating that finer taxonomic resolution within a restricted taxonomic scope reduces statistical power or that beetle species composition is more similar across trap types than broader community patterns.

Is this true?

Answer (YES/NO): NO